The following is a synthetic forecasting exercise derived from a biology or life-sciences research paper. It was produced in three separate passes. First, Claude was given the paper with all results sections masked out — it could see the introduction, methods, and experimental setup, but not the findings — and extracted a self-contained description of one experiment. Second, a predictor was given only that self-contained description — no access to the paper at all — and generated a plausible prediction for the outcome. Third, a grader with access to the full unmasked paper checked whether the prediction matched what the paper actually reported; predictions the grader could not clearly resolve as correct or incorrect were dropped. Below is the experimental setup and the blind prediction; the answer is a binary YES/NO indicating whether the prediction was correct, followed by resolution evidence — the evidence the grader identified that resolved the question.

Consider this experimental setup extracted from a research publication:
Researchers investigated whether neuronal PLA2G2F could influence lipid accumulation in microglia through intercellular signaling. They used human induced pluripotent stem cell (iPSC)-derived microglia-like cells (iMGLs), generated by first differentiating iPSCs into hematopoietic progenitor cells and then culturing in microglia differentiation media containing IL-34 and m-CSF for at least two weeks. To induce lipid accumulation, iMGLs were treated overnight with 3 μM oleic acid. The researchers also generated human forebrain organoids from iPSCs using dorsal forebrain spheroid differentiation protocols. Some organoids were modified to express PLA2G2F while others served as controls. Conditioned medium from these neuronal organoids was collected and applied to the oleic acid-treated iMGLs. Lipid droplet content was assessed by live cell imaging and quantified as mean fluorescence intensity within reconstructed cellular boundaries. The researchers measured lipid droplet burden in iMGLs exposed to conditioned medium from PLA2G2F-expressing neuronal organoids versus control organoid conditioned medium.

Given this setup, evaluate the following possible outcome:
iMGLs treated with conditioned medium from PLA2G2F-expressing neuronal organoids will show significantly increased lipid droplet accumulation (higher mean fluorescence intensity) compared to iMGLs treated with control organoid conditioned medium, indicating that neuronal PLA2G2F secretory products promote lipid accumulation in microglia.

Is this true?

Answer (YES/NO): NO